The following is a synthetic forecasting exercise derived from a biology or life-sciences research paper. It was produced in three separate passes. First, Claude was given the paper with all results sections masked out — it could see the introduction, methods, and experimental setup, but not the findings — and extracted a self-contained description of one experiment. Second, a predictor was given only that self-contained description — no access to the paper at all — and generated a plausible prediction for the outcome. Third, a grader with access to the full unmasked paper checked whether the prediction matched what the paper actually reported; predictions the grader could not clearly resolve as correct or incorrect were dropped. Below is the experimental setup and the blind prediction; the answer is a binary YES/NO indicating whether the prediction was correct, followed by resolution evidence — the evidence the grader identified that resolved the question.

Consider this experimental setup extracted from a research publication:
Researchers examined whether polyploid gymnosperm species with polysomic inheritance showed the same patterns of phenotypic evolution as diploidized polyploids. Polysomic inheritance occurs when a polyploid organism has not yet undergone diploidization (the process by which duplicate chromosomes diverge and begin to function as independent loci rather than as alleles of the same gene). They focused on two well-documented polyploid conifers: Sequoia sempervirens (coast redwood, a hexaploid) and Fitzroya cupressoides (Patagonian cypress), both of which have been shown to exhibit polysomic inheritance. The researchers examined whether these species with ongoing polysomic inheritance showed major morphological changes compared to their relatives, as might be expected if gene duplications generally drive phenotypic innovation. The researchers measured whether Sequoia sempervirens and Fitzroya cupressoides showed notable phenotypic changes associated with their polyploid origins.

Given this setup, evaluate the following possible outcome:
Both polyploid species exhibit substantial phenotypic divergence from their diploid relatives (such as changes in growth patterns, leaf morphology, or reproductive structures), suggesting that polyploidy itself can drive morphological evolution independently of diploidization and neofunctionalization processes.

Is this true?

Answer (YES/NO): NO